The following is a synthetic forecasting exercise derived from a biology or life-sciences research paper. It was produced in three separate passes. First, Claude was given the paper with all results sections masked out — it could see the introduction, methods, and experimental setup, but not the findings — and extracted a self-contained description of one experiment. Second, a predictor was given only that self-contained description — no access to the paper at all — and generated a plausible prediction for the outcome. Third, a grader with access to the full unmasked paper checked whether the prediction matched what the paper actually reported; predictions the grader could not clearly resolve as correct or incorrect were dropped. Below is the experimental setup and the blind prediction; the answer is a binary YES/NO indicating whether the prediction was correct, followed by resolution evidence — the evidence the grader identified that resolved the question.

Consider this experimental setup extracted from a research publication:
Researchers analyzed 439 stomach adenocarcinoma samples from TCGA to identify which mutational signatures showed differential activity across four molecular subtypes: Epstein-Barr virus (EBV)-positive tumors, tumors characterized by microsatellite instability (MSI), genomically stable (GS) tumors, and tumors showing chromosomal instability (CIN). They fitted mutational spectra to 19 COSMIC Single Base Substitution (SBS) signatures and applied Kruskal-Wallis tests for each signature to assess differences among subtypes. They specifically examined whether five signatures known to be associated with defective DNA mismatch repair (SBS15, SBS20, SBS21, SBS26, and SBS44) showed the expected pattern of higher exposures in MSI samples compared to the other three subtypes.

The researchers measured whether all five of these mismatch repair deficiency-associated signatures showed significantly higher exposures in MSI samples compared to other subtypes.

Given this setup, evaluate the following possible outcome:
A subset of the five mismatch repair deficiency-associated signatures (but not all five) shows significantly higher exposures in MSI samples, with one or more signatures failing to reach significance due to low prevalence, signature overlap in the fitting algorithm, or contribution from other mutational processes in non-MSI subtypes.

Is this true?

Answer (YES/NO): NO